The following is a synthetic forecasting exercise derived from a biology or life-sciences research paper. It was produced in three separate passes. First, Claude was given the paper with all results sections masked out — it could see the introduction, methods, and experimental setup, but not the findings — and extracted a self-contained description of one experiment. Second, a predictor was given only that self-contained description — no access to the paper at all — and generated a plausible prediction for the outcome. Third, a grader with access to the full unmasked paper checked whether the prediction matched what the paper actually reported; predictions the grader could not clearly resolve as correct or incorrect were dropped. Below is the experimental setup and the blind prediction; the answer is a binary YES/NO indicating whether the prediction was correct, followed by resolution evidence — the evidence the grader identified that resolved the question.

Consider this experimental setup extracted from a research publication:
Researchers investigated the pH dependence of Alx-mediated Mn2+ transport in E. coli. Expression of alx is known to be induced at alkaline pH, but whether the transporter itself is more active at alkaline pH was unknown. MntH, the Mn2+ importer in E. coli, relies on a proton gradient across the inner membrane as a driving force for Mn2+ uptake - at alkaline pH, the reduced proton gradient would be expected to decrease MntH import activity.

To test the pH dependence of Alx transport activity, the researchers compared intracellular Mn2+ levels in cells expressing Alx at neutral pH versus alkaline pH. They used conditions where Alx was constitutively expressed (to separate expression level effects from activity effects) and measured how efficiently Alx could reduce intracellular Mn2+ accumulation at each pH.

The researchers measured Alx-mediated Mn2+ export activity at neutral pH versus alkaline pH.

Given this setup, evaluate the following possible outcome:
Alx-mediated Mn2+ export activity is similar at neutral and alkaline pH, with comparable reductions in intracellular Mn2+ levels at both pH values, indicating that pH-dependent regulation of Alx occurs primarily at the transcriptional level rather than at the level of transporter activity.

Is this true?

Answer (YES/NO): NO